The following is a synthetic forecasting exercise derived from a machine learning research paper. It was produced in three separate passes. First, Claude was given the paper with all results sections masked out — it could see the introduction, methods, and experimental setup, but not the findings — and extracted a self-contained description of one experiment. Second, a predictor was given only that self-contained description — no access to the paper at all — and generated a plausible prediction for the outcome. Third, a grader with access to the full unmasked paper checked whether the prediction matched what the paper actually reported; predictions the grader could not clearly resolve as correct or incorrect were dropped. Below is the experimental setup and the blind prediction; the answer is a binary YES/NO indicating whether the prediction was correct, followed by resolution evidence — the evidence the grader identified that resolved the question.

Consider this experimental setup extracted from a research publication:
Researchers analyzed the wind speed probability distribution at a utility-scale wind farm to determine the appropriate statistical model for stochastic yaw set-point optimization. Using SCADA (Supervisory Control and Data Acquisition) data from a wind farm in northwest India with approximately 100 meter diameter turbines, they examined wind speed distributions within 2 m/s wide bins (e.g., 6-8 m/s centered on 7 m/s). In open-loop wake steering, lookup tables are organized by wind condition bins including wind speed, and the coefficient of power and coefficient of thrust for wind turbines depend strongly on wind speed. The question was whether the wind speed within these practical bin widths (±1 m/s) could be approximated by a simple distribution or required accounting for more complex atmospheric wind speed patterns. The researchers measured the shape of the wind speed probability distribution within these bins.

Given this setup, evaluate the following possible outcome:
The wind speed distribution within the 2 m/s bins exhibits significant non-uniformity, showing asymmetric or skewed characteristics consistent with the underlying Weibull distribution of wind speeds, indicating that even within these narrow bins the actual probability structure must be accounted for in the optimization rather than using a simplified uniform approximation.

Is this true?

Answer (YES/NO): YES